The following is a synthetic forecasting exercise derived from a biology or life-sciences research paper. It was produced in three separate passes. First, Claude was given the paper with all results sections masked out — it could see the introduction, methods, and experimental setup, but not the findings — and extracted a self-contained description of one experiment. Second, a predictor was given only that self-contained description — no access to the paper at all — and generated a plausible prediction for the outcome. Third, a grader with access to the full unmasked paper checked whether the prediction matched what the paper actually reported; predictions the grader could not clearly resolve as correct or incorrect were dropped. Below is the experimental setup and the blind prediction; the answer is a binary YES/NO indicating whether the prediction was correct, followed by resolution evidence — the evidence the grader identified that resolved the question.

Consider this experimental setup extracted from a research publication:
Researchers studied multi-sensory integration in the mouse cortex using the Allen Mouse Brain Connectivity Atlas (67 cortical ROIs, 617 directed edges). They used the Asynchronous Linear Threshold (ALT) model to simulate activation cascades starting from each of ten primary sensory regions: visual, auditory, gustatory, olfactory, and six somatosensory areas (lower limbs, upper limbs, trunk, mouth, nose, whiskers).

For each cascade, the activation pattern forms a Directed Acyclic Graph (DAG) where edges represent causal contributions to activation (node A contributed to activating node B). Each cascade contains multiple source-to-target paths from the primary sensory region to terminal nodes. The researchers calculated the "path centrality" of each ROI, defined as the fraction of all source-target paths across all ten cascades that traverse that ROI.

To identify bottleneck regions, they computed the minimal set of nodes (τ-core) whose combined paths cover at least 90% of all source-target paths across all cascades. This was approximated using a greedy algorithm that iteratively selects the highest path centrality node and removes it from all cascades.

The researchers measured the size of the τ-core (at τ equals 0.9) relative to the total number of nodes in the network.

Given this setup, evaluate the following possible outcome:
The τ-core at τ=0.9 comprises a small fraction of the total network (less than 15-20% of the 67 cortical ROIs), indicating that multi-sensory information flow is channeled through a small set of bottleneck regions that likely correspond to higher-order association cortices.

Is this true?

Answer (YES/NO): YES